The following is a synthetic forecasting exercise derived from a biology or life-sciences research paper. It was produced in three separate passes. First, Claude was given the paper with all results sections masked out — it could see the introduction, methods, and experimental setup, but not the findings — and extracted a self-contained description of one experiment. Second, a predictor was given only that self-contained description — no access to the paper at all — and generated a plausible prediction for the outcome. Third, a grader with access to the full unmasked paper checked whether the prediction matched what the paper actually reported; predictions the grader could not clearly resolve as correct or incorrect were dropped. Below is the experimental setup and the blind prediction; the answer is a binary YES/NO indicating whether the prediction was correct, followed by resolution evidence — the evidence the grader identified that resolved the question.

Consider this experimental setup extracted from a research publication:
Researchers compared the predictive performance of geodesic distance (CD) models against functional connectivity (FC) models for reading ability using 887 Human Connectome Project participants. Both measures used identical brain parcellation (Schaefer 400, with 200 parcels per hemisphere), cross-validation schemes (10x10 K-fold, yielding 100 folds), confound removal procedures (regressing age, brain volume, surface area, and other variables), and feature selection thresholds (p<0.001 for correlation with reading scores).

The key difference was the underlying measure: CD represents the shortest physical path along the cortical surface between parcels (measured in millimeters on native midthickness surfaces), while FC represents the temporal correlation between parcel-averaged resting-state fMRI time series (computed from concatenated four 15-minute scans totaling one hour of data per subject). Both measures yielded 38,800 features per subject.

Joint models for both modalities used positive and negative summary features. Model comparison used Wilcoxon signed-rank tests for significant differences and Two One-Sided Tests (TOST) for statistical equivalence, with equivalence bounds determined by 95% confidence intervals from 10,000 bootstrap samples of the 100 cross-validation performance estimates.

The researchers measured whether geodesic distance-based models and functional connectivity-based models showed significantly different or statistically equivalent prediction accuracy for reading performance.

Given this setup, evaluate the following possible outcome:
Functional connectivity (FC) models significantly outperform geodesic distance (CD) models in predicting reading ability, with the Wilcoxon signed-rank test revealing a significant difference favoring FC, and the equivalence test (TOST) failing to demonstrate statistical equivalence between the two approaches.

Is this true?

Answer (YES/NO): NO